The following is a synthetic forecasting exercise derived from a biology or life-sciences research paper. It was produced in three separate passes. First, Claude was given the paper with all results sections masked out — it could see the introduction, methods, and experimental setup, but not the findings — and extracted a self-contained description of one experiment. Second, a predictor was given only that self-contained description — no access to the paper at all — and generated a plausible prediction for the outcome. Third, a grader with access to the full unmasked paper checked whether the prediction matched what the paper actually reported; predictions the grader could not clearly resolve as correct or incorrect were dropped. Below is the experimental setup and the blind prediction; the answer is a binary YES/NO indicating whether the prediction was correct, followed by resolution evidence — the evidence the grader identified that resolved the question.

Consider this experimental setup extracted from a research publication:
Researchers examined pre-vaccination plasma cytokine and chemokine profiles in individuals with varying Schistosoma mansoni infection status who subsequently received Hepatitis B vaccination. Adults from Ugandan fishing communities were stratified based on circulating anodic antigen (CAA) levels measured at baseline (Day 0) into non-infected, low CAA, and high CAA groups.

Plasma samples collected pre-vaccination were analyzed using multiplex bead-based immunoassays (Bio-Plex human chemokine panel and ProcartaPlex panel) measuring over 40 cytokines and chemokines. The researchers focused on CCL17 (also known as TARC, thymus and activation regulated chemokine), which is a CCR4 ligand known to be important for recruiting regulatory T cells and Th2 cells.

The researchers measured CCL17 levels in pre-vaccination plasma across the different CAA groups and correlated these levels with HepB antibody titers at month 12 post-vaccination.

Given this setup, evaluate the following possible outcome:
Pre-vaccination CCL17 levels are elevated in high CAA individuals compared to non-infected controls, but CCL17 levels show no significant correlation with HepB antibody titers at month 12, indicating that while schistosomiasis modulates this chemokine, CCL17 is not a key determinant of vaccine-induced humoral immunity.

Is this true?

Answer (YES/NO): NO